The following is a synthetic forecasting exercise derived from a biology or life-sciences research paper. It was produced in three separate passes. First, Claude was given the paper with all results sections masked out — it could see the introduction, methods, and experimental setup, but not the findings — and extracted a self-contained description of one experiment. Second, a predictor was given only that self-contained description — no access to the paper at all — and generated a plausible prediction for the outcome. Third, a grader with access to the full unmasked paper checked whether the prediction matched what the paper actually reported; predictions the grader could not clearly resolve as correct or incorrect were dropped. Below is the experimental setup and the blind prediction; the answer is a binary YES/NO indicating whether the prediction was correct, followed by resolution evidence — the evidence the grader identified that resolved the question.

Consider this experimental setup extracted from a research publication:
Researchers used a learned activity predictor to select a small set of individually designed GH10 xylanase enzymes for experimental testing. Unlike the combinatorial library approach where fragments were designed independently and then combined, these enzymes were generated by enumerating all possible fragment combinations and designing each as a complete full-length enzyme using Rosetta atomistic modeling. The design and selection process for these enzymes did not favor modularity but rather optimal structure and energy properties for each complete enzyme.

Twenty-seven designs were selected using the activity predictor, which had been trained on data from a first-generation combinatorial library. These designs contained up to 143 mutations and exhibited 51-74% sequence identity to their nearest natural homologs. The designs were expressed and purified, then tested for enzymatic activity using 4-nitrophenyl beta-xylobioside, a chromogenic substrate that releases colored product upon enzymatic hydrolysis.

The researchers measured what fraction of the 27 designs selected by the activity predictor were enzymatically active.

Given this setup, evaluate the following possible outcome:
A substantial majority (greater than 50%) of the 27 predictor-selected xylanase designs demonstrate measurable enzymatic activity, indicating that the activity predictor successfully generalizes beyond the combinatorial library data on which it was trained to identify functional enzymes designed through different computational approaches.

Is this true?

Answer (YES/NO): YES